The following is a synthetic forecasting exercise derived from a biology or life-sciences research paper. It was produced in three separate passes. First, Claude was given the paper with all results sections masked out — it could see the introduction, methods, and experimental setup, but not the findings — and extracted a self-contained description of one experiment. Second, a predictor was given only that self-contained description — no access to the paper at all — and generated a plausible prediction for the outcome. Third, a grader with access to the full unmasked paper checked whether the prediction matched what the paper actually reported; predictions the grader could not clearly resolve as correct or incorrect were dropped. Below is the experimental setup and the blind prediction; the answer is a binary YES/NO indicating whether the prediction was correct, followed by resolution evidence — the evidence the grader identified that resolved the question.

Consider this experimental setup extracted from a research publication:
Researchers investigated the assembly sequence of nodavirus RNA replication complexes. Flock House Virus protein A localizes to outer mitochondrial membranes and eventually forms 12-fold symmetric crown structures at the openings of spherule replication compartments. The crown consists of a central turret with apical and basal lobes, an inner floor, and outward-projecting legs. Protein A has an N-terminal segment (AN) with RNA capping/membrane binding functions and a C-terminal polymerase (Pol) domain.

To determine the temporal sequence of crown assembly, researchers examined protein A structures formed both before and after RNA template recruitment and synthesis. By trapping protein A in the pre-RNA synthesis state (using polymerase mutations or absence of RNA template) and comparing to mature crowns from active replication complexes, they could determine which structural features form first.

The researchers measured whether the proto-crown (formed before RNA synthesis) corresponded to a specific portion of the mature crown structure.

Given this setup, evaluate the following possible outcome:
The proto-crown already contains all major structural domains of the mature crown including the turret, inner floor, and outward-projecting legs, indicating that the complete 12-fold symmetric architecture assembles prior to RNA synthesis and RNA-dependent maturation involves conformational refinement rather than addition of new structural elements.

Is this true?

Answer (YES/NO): NO